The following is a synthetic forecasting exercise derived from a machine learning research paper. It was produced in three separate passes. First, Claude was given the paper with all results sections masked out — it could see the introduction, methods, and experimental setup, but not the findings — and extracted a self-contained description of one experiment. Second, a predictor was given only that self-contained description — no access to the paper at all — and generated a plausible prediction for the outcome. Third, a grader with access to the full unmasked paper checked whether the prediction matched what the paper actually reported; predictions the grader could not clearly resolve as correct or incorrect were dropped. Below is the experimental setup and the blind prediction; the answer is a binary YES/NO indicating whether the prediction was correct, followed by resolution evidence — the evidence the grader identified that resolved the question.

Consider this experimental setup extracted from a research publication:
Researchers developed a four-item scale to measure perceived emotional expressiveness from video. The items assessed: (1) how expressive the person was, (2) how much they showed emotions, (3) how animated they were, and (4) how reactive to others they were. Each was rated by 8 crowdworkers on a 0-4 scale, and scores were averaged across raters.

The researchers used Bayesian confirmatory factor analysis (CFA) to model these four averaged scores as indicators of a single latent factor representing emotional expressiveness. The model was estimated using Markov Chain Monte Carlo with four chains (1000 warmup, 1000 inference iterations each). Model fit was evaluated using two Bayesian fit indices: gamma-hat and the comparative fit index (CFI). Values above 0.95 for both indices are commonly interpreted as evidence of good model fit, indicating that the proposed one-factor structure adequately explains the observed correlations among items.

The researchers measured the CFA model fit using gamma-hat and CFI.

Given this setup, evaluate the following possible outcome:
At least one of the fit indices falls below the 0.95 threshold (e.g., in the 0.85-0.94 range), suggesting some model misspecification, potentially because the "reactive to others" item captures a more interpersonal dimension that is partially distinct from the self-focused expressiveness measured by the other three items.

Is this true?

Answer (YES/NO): NO